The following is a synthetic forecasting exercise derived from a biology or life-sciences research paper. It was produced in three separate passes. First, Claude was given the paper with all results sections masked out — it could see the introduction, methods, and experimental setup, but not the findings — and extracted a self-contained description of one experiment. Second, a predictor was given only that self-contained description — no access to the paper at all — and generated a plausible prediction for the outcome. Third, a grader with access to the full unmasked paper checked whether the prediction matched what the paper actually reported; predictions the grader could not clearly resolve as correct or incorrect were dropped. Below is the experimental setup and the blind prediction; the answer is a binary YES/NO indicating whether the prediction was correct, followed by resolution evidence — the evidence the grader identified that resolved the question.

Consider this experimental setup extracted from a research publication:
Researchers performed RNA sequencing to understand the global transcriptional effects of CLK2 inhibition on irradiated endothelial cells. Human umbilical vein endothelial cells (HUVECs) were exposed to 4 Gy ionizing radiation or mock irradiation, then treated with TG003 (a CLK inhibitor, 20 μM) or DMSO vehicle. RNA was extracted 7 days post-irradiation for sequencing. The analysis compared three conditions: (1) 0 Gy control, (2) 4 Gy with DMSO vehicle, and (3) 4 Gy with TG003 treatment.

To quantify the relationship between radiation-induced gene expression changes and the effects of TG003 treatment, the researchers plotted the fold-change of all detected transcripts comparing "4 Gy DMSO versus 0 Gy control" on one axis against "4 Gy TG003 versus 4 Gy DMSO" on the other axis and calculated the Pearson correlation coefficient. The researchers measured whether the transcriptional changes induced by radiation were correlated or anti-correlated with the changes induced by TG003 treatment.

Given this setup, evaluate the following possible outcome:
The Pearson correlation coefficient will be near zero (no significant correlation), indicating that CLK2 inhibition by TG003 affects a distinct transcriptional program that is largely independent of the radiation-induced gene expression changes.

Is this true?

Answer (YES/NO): NO